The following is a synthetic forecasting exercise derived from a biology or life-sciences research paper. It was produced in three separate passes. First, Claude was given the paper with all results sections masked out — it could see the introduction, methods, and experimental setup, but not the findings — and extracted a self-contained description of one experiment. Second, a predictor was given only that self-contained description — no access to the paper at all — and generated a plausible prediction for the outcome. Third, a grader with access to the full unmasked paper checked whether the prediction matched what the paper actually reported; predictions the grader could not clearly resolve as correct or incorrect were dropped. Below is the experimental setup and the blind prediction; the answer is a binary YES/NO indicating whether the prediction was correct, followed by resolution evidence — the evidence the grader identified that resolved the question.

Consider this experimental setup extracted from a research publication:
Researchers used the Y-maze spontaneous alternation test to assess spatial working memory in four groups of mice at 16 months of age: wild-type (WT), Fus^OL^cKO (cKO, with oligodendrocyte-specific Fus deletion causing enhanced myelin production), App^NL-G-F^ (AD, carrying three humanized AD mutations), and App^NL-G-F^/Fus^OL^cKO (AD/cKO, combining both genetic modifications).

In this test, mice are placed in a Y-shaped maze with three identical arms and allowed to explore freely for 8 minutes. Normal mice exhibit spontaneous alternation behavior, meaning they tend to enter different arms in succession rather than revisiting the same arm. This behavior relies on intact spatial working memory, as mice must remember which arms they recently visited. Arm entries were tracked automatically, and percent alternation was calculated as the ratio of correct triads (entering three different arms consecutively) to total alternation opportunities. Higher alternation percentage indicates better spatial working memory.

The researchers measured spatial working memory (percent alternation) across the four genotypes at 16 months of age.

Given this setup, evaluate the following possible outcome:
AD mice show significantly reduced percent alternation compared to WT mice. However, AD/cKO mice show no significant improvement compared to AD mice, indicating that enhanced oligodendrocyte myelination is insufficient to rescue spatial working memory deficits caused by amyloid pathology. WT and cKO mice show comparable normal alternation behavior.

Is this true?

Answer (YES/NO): NO